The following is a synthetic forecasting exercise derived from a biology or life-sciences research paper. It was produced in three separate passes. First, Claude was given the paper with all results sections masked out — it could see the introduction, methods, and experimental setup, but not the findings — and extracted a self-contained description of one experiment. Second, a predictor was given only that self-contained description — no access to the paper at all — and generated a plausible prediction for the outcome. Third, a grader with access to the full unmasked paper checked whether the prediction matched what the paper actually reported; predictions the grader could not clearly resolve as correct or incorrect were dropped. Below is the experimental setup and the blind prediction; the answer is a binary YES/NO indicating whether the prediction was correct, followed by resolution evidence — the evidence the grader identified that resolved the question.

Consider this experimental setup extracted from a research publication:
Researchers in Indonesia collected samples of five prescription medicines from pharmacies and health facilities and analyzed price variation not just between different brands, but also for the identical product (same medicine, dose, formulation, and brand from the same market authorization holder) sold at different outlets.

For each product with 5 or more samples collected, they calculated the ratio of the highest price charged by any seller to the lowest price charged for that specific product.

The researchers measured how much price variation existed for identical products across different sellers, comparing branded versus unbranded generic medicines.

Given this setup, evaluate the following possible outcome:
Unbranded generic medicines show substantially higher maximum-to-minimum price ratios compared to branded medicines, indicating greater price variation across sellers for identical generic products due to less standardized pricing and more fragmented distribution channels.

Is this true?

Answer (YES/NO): YES